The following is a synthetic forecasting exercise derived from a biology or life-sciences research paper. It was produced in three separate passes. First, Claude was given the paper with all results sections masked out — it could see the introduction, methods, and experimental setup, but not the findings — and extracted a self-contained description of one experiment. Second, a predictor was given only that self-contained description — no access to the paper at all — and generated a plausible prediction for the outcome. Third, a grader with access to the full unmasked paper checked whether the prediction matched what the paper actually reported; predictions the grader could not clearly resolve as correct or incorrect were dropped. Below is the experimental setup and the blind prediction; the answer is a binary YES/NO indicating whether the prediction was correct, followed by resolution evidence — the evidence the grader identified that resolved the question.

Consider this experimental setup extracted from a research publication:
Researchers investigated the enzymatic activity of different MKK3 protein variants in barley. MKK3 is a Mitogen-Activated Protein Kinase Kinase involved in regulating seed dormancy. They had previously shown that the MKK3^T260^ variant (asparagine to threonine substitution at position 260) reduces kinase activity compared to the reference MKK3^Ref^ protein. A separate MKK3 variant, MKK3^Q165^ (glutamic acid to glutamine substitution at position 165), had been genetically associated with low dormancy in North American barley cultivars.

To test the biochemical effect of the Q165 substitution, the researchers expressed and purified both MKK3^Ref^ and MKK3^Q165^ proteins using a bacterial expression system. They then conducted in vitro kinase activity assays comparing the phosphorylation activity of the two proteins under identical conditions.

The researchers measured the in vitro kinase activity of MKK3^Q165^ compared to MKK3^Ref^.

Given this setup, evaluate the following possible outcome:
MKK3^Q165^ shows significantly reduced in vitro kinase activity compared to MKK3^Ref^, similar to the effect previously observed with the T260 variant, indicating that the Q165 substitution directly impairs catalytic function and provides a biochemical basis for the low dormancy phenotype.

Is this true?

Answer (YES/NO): NO